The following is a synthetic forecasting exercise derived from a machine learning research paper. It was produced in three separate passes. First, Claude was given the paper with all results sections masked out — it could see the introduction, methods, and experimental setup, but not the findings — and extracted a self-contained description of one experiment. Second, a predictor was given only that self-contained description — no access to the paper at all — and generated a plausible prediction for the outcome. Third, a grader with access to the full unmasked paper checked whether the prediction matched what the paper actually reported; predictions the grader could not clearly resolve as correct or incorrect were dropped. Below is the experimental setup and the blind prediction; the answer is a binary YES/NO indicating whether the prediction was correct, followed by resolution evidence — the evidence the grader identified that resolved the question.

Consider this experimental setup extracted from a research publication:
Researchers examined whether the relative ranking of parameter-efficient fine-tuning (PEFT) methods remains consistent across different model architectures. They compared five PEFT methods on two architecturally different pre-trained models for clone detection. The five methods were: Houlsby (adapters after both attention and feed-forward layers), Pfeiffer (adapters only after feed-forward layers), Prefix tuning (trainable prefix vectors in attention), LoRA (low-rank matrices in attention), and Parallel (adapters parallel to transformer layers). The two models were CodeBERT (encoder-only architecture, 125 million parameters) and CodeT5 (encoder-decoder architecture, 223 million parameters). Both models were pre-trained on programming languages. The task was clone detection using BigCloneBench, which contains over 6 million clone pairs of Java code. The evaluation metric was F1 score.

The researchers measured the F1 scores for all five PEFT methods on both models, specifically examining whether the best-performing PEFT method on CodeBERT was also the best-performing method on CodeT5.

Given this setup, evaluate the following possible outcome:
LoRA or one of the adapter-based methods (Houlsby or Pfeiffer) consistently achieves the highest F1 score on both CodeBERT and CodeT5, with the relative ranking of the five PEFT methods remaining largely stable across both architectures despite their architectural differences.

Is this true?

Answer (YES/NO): NO